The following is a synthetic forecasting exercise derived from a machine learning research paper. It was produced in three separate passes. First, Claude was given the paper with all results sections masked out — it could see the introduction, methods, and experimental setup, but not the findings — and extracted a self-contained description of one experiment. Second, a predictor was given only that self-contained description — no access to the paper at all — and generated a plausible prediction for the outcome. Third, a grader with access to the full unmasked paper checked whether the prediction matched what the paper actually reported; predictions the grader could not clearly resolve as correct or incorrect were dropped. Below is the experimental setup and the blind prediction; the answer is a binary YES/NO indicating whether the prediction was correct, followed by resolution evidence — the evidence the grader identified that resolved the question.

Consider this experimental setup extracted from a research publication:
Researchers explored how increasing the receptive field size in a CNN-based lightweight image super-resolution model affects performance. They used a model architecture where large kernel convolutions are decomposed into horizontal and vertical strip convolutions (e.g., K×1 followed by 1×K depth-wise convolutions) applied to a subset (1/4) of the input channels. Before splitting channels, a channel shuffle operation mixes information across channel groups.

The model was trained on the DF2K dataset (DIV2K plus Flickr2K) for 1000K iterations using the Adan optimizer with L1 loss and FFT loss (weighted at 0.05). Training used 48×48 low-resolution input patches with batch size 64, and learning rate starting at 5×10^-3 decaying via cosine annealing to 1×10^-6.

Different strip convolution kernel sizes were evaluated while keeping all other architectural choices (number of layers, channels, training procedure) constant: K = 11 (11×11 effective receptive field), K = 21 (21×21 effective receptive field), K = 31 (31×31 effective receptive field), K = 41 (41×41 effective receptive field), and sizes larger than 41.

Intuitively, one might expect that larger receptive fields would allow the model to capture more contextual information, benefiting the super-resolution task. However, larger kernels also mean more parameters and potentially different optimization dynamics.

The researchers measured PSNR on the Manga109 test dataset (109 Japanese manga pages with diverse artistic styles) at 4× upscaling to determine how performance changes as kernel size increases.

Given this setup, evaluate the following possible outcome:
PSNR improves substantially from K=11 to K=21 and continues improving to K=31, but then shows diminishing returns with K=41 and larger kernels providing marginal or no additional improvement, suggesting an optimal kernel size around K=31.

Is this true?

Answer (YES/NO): NO